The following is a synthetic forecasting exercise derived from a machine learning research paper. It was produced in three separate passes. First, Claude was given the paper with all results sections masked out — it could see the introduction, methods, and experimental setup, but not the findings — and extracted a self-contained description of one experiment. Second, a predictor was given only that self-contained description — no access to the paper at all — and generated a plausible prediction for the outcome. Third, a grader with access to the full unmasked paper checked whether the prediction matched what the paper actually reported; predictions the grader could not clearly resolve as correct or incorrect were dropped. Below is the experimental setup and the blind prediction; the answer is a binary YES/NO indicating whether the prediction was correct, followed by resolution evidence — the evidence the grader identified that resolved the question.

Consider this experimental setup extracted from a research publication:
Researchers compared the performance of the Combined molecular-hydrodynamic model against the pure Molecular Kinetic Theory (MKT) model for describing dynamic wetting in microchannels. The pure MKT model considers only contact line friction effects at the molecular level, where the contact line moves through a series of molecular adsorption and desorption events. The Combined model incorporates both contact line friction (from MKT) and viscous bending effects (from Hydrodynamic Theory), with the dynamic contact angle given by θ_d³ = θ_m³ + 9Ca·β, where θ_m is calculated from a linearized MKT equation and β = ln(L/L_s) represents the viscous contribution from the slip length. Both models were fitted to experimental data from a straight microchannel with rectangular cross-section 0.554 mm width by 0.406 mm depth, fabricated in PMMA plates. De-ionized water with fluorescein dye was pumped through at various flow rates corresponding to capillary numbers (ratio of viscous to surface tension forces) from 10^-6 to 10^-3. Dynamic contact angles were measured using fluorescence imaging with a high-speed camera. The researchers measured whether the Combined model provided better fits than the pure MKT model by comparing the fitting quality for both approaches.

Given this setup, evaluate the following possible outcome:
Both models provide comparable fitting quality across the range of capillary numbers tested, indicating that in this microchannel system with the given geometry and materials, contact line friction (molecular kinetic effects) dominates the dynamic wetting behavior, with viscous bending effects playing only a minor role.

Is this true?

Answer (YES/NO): NO